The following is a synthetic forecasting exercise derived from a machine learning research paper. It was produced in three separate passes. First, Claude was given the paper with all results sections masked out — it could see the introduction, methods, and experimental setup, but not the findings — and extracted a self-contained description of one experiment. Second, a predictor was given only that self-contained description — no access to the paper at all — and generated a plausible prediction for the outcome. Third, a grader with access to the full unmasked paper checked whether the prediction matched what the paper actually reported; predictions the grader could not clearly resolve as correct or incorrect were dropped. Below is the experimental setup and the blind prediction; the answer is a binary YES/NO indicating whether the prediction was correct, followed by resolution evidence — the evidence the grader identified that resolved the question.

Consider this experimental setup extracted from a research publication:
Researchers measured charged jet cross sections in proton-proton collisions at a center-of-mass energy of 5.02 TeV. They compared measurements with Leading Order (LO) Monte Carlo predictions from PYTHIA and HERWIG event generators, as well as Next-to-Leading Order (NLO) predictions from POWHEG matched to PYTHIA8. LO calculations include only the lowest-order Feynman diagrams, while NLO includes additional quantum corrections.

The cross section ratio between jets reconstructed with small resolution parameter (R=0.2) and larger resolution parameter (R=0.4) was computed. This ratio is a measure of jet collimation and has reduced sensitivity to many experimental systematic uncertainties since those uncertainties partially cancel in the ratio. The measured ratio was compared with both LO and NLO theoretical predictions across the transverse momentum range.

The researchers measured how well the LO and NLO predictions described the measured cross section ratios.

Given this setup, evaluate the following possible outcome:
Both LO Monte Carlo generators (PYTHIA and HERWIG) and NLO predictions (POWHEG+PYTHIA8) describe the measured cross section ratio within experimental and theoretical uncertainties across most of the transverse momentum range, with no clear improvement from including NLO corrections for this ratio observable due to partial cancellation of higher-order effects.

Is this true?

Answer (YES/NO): NO